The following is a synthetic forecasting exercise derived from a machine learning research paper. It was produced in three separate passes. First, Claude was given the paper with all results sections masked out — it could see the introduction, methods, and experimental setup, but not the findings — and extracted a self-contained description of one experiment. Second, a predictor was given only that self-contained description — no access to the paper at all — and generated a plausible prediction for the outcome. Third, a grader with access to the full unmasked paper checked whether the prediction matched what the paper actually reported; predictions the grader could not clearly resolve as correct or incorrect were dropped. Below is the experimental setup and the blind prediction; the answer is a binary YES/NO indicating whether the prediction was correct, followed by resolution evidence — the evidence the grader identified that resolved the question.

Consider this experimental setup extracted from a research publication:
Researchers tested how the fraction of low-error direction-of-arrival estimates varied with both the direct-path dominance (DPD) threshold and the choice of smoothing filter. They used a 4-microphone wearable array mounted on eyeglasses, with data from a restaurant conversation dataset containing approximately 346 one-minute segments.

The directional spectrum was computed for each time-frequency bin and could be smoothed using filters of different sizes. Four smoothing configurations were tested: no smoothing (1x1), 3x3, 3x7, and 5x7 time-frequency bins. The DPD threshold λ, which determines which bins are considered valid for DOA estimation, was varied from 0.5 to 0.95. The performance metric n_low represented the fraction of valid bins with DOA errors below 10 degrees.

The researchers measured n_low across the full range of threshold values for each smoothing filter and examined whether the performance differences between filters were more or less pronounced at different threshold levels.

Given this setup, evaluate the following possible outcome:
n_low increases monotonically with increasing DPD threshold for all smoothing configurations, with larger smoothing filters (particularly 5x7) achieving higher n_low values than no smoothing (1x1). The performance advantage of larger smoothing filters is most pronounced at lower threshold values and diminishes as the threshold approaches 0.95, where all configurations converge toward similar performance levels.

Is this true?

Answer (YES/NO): NO